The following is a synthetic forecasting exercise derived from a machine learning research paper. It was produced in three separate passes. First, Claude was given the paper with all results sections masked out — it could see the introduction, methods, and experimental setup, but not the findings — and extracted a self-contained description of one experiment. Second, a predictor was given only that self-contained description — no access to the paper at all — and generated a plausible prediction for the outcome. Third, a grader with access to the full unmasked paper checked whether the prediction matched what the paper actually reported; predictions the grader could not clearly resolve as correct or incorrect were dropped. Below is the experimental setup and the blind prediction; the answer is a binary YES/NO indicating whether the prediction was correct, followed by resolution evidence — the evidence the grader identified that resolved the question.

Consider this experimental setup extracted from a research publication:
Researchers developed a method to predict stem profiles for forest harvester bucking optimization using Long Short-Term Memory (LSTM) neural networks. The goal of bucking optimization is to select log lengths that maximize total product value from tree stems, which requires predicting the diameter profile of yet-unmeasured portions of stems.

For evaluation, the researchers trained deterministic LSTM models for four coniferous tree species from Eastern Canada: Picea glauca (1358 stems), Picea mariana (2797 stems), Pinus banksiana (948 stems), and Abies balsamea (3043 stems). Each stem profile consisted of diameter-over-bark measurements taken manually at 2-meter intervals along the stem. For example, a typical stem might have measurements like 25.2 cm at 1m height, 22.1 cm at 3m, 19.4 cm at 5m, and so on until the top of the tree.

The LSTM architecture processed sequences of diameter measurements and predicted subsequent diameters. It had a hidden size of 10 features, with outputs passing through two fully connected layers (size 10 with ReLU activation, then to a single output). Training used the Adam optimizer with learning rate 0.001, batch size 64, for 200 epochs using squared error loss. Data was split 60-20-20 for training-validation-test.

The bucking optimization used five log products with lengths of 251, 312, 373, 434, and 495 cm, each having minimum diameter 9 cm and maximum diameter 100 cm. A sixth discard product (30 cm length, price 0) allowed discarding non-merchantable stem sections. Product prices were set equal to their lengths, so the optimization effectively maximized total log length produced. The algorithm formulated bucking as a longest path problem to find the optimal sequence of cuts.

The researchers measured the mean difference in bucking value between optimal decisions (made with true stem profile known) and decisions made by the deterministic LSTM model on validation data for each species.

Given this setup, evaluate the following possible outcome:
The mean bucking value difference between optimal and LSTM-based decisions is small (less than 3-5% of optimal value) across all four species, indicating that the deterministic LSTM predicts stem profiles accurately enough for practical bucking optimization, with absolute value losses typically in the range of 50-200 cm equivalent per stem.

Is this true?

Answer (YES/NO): NO